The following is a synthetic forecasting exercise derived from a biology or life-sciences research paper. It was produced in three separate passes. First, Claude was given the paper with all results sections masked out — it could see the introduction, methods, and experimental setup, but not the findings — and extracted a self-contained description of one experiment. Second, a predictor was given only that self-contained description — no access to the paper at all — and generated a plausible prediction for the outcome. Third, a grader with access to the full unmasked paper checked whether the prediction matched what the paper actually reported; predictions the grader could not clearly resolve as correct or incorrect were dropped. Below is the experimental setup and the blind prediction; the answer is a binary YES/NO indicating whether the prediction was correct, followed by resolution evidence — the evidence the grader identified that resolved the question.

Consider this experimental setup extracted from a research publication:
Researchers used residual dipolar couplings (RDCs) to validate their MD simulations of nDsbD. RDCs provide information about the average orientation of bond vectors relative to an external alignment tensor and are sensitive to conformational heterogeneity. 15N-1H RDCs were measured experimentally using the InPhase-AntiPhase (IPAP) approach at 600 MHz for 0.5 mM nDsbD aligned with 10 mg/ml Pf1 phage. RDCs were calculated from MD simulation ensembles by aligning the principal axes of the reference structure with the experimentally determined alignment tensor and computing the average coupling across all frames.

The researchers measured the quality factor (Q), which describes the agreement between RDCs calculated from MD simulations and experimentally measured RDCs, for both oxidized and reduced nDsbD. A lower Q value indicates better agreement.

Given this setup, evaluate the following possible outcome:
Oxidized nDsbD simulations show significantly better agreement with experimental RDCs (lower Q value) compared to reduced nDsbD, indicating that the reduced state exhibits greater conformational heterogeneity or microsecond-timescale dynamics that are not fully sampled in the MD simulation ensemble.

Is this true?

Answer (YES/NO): NO